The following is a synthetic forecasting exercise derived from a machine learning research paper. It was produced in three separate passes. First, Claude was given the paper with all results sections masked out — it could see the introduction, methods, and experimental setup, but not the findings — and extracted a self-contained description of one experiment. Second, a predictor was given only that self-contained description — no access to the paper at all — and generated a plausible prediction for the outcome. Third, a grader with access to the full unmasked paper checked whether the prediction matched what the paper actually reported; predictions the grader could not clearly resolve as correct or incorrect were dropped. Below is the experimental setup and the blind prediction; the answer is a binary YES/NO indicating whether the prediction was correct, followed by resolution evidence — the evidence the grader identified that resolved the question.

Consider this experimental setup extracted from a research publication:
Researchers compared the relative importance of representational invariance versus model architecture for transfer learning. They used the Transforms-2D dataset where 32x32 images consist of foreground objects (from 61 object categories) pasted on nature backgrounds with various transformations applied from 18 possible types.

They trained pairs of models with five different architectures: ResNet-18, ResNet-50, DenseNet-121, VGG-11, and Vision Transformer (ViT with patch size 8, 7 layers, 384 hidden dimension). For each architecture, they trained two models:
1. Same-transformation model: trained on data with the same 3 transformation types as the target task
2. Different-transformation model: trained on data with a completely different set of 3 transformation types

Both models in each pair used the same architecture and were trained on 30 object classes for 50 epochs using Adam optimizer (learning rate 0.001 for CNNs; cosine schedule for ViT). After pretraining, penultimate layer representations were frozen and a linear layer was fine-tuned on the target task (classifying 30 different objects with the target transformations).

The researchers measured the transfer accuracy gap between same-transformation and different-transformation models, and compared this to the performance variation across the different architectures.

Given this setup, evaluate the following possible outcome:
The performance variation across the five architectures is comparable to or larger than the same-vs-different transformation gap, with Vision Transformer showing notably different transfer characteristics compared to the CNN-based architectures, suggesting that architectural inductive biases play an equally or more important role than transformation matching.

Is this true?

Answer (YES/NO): NO